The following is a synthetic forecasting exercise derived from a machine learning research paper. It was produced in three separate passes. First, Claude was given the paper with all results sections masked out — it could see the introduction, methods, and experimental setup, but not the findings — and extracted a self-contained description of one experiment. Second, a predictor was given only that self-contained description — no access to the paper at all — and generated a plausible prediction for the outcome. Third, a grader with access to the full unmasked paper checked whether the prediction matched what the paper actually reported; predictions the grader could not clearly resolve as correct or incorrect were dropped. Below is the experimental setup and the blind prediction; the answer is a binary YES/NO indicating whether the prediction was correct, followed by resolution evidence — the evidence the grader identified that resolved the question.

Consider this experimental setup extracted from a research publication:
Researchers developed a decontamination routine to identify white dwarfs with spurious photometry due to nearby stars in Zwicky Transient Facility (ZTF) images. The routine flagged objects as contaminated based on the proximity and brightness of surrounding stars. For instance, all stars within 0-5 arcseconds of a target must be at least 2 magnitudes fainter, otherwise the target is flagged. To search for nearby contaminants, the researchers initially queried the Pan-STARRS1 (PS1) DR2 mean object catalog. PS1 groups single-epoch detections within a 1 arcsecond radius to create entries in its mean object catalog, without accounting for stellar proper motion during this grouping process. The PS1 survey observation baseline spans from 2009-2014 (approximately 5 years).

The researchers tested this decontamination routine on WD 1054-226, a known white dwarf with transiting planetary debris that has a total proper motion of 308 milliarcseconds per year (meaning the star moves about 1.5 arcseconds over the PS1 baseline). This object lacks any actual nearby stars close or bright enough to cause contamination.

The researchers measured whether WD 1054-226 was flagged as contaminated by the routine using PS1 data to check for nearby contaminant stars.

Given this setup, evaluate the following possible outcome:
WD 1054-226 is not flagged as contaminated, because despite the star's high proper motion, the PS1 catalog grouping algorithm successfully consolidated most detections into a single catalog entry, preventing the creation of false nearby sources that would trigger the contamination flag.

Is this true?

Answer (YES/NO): NO